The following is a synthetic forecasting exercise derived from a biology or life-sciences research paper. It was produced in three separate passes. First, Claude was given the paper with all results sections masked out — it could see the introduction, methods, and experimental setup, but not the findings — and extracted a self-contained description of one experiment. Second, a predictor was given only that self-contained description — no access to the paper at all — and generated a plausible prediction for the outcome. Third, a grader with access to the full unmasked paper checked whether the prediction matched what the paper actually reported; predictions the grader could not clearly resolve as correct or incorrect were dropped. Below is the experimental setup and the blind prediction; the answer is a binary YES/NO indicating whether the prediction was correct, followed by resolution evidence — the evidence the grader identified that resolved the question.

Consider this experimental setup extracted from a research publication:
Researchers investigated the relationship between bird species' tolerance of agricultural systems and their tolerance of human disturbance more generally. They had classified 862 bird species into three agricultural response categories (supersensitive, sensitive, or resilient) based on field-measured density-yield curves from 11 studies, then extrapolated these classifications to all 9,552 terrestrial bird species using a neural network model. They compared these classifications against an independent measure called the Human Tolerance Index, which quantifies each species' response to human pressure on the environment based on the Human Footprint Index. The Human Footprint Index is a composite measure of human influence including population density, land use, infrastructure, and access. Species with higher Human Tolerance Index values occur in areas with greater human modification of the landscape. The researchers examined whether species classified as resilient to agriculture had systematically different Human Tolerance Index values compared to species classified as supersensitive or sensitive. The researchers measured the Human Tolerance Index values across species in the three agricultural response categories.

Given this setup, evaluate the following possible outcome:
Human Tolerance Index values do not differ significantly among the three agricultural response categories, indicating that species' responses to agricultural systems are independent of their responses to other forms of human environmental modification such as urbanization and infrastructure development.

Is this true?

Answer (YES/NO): NO